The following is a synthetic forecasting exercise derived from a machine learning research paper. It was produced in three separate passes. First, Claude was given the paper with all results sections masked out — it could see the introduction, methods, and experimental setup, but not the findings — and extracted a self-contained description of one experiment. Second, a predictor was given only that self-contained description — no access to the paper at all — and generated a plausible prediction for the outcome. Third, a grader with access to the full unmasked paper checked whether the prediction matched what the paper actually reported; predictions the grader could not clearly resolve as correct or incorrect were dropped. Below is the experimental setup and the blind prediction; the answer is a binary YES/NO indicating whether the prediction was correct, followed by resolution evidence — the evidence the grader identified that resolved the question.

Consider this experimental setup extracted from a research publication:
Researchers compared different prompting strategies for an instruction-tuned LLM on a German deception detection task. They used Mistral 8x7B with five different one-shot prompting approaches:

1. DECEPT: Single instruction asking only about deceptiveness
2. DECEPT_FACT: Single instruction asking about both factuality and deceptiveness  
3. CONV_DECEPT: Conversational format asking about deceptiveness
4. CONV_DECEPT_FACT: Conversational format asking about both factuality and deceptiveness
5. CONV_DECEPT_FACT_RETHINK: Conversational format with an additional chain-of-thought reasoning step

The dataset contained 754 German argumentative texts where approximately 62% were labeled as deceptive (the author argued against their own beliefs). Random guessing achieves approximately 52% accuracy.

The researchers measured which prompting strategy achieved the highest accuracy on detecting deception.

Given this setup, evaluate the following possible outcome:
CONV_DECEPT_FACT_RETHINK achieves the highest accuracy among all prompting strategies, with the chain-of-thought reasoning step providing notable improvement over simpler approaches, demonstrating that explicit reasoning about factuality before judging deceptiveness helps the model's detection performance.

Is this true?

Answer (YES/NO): NO